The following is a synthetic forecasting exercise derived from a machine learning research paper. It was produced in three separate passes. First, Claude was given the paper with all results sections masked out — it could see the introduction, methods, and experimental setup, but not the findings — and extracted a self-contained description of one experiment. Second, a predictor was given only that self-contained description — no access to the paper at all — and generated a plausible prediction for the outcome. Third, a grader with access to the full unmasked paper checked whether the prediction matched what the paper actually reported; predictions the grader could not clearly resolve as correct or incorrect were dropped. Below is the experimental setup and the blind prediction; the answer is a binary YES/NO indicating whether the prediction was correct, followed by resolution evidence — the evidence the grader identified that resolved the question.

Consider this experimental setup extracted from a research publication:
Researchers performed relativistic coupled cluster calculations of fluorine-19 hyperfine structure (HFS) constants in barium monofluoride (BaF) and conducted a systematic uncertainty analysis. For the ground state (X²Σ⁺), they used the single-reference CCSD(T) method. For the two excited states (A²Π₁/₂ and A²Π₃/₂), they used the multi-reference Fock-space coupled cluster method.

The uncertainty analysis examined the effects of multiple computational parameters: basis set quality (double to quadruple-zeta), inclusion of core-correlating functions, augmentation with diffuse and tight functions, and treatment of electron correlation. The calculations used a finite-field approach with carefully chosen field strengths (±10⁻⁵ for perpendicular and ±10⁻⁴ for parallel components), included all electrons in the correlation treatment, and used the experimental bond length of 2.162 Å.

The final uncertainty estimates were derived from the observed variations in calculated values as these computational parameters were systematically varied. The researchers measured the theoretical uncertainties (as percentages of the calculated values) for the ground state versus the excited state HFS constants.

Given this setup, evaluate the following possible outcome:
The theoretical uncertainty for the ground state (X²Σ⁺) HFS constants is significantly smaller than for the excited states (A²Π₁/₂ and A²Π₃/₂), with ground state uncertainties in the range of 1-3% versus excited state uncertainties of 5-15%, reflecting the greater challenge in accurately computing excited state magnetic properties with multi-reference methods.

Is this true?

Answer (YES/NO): NO